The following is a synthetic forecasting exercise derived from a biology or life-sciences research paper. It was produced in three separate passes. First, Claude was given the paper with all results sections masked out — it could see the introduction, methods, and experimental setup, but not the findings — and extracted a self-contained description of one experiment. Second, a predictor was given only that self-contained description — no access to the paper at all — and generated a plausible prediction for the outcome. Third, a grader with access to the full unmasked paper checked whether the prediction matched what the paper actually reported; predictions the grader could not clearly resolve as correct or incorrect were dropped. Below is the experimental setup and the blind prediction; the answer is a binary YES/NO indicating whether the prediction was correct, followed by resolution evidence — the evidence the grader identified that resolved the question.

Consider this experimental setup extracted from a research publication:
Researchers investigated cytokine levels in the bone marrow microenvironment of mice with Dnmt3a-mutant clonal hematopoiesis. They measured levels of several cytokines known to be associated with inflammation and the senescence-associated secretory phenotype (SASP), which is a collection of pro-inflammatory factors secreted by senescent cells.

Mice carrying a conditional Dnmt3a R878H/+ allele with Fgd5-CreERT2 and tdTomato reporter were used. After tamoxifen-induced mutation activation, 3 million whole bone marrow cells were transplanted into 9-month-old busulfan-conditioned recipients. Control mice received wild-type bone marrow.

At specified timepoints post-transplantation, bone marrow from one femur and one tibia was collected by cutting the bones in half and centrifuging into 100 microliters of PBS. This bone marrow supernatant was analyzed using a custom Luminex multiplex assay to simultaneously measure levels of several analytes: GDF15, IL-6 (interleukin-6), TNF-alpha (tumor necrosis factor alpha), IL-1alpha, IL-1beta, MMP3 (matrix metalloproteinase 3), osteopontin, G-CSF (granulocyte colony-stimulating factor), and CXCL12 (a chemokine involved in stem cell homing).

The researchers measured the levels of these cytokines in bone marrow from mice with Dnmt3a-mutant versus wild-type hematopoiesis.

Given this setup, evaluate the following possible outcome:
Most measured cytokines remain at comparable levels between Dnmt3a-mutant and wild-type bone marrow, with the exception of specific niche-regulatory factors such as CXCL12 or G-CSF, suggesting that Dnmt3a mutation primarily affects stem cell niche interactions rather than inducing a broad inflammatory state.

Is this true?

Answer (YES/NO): NO